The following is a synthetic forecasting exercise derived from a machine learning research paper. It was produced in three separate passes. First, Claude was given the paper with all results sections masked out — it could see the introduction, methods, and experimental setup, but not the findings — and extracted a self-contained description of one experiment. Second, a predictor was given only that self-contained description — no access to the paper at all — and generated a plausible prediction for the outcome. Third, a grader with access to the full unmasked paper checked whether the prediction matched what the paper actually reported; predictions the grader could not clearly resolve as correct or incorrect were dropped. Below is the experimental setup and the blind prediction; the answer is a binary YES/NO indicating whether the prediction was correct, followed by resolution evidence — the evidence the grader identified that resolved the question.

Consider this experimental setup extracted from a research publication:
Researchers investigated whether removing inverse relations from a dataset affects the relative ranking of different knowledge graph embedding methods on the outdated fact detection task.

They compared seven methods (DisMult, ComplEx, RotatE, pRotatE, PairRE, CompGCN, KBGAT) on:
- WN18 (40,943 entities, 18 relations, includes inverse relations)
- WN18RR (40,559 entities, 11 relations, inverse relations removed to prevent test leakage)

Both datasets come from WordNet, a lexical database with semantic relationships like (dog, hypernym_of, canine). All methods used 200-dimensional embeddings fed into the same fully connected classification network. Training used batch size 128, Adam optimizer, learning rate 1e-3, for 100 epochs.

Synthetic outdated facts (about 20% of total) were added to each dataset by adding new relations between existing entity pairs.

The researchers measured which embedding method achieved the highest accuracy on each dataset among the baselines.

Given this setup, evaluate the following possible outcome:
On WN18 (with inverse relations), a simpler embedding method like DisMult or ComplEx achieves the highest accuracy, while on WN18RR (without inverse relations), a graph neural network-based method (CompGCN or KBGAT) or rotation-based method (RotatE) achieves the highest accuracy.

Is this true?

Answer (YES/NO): NO